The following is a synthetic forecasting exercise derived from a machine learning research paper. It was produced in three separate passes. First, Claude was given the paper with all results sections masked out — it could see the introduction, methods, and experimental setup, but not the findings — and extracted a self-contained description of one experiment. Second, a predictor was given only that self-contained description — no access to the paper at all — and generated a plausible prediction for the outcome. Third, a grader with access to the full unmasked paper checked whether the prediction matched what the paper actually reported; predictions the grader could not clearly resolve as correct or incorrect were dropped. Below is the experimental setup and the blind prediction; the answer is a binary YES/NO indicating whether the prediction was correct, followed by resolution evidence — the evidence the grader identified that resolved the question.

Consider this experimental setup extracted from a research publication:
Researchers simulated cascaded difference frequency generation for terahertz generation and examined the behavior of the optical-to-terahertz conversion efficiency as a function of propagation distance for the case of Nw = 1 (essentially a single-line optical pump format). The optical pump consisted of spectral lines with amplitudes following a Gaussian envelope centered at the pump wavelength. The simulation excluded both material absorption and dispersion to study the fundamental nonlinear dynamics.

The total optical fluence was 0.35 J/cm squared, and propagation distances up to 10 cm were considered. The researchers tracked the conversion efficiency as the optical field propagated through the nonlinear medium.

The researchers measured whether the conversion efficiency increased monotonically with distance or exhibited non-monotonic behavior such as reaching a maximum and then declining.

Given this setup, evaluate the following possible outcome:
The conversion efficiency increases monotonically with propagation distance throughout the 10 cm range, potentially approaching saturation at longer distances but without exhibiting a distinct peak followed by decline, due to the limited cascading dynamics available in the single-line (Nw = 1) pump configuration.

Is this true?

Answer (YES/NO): NO